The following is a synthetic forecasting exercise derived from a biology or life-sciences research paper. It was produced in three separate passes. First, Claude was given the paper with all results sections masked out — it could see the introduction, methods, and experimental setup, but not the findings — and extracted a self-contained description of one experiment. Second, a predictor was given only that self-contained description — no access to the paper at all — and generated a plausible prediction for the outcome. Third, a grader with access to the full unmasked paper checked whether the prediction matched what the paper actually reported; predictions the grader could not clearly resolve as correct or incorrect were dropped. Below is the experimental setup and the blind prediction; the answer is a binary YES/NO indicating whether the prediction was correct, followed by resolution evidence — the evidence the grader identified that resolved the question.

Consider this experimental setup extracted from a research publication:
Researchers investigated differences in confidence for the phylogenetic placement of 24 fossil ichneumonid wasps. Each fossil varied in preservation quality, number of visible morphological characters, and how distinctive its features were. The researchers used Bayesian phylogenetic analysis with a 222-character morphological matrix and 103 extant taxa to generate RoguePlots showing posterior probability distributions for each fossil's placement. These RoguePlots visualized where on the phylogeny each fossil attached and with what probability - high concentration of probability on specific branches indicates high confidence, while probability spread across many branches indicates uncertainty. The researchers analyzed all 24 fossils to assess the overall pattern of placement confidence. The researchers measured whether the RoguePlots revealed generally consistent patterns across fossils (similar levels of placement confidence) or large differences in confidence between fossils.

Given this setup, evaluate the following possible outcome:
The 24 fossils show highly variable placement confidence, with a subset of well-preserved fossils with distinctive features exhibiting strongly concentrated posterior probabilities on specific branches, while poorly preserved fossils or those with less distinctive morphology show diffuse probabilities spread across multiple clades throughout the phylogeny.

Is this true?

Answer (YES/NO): YES